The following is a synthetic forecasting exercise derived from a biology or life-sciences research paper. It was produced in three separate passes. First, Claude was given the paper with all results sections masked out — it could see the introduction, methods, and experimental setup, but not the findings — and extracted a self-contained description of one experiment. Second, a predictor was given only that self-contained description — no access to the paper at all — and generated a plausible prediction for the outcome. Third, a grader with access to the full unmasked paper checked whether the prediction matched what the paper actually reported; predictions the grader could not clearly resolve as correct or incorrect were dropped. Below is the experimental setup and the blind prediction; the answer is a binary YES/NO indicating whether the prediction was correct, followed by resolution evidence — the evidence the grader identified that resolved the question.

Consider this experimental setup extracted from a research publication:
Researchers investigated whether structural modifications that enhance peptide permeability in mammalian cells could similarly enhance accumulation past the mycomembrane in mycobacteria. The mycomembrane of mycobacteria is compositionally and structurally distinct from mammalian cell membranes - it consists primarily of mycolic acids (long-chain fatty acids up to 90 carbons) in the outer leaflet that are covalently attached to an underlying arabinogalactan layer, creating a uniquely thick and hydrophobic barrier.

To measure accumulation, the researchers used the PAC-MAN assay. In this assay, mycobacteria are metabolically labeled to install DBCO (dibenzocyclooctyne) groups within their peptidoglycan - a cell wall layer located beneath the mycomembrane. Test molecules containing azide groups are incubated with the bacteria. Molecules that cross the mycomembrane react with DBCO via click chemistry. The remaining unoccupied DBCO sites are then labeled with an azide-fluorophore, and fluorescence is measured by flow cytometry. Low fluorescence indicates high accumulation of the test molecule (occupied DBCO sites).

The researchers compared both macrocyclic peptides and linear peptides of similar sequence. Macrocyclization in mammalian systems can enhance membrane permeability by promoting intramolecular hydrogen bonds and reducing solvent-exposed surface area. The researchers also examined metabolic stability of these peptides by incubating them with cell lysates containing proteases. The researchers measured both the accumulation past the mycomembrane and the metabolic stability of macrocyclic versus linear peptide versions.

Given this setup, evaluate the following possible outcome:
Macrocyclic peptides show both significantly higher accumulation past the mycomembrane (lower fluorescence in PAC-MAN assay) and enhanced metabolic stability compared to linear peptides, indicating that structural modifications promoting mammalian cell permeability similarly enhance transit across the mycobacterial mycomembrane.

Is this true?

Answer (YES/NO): YES